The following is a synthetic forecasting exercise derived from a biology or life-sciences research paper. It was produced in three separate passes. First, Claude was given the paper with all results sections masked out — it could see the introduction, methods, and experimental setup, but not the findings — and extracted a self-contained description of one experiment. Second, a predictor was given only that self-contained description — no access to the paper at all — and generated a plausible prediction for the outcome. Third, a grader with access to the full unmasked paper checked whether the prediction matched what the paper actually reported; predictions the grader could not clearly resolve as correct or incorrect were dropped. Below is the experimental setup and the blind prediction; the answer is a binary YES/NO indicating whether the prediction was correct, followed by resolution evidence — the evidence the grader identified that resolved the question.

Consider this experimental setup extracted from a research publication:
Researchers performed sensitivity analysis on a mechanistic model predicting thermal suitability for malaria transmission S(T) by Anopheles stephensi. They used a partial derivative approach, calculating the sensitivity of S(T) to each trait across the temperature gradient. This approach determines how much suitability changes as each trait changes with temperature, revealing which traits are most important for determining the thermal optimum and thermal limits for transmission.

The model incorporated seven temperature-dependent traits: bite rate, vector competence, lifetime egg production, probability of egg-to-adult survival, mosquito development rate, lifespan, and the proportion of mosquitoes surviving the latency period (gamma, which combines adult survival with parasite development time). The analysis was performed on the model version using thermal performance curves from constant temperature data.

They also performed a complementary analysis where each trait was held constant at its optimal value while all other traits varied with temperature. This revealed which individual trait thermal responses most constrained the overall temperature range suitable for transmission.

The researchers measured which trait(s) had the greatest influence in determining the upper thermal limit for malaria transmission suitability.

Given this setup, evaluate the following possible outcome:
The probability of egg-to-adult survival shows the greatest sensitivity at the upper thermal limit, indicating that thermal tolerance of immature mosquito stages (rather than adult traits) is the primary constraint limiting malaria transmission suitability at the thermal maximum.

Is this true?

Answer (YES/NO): NO